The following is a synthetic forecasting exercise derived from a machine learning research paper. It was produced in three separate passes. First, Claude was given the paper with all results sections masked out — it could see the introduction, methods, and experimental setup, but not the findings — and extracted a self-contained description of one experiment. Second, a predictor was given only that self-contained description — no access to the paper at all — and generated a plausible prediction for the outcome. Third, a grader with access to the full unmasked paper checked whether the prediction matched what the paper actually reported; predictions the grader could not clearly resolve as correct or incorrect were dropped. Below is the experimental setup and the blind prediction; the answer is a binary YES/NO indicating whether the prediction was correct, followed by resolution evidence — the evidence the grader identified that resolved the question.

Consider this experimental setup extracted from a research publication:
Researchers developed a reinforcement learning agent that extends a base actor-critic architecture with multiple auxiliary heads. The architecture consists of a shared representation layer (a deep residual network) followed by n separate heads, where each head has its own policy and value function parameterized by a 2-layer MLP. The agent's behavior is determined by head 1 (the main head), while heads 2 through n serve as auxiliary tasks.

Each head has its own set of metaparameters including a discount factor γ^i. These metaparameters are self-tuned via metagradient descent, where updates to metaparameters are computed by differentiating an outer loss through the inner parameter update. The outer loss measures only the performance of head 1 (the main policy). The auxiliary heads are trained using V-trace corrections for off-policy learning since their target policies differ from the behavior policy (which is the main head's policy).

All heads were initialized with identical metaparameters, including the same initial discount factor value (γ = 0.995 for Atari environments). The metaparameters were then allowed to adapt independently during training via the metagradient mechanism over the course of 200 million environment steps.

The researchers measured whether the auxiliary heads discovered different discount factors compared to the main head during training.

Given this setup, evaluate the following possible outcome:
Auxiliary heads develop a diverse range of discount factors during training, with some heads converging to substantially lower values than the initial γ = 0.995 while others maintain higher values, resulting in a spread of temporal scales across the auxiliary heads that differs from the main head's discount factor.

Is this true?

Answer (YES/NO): NO